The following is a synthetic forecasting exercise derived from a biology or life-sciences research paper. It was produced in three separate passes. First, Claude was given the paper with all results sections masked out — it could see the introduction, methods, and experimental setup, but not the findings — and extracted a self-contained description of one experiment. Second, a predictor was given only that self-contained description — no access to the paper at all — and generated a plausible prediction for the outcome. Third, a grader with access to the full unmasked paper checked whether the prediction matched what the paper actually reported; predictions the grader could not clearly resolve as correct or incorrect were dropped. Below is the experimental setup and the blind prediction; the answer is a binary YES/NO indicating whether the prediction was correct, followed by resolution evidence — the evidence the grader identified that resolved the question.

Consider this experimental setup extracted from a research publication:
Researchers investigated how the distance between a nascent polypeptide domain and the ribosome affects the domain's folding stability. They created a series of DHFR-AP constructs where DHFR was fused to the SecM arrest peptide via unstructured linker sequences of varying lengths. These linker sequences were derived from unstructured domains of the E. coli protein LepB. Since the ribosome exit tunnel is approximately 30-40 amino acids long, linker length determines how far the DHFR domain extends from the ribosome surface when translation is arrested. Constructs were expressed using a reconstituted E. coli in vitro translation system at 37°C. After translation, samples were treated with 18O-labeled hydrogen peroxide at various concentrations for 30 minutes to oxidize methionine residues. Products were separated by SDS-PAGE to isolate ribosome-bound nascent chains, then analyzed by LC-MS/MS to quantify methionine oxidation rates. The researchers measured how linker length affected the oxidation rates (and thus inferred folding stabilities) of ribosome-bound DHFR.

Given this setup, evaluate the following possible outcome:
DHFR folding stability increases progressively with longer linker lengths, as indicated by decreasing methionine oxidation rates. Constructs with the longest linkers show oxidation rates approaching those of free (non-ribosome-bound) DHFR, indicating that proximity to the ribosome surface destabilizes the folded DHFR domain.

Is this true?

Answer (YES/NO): YES